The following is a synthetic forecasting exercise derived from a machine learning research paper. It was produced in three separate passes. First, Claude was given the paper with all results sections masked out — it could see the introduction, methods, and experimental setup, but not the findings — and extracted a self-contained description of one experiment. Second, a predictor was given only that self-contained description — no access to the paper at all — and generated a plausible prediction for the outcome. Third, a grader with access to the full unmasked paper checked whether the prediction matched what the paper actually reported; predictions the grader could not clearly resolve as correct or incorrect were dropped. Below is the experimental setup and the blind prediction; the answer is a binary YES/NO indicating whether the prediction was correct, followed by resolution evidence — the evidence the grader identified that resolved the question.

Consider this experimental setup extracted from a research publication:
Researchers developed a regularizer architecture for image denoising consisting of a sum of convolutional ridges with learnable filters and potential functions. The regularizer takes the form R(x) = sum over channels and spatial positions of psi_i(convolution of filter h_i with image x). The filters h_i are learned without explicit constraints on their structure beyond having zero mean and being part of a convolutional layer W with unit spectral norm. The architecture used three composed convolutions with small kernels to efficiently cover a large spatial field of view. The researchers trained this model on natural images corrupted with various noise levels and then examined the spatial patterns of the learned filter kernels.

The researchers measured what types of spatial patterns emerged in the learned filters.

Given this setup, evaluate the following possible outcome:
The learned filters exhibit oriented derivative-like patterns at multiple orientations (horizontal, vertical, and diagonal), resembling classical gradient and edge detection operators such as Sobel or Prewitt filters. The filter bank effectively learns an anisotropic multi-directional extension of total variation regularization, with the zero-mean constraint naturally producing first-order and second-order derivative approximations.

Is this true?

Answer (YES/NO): NO